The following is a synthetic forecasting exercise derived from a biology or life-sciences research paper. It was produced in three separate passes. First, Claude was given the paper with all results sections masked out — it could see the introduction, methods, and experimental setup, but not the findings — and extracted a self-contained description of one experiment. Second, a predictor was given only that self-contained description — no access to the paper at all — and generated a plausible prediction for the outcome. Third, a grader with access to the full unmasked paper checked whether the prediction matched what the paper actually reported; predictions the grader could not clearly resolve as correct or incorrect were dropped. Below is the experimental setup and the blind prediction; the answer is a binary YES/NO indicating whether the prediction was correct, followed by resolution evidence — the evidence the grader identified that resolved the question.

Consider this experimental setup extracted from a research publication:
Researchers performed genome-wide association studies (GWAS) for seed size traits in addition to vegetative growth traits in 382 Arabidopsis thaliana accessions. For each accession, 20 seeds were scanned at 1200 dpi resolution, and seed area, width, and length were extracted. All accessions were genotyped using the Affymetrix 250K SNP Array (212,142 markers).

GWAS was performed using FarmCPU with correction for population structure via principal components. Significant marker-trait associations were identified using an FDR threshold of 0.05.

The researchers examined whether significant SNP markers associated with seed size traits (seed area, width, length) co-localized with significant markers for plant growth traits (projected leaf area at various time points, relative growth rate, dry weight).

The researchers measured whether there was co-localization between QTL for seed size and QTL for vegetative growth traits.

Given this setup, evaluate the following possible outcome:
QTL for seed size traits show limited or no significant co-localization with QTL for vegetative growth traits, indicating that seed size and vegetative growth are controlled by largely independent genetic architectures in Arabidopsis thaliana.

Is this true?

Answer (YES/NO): YES